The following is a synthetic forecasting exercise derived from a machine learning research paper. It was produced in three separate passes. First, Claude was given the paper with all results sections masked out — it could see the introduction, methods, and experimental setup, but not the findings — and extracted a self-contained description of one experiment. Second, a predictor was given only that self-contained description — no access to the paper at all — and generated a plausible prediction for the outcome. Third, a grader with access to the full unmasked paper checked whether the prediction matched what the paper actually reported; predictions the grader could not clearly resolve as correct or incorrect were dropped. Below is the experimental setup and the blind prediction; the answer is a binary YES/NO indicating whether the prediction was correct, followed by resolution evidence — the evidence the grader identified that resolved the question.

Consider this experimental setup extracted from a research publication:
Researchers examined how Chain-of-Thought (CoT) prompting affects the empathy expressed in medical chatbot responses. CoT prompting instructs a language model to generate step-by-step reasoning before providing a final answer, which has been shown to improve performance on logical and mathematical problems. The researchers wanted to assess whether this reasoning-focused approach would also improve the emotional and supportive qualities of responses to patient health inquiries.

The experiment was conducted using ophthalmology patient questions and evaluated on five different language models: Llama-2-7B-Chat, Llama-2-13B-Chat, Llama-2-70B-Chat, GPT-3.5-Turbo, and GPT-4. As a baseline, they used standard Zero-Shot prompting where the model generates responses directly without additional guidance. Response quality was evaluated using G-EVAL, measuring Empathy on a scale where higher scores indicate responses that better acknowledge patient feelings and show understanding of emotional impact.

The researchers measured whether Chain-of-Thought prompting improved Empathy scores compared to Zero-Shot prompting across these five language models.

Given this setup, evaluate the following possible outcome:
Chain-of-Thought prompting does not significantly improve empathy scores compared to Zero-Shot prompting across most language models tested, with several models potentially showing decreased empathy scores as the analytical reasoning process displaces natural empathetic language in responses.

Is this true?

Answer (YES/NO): NO